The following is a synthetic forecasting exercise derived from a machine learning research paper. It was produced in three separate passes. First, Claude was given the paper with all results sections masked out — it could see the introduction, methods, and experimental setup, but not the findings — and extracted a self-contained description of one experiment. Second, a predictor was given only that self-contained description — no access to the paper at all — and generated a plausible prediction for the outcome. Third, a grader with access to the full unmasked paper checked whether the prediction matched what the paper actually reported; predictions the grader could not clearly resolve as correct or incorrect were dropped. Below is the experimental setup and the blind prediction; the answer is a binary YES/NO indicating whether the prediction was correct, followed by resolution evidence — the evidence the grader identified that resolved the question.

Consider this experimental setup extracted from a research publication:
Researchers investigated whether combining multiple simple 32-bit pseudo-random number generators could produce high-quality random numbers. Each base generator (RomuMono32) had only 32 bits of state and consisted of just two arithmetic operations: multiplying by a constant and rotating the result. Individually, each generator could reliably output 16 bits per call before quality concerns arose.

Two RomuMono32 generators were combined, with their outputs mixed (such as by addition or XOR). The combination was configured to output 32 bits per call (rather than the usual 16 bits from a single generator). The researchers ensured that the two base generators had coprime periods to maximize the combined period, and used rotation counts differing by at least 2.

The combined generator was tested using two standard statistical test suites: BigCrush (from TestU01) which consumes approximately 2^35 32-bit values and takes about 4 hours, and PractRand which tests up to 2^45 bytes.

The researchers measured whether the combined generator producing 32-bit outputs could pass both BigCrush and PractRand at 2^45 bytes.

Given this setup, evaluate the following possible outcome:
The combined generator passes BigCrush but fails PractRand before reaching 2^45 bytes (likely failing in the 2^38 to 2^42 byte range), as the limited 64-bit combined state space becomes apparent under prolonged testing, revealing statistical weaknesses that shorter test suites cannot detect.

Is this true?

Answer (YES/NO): NO